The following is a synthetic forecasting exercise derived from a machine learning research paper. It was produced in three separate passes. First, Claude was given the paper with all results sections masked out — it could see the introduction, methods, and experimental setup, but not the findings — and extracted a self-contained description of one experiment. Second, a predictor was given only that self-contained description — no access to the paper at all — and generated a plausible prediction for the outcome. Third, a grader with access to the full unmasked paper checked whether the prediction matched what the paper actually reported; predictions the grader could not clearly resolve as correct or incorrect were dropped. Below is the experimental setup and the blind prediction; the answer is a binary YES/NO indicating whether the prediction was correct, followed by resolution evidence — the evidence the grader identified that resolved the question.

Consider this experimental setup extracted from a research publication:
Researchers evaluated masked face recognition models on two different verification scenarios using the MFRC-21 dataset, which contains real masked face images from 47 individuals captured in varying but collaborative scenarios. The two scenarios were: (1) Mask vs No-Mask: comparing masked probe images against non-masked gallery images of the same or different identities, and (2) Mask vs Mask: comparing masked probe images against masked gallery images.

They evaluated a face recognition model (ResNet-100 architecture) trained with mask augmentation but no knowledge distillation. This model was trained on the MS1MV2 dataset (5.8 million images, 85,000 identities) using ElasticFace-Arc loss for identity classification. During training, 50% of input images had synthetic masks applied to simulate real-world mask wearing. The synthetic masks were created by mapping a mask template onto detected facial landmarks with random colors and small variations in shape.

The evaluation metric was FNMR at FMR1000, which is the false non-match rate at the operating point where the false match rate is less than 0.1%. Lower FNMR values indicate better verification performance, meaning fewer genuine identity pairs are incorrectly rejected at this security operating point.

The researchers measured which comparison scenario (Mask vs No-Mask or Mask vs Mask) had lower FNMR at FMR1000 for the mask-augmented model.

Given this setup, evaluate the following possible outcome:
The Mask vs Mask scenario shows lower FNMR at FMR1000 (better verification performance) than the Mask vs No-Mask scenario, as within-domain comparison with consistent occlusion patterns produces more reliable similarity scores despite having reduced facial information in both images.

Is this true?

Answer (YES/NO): NO